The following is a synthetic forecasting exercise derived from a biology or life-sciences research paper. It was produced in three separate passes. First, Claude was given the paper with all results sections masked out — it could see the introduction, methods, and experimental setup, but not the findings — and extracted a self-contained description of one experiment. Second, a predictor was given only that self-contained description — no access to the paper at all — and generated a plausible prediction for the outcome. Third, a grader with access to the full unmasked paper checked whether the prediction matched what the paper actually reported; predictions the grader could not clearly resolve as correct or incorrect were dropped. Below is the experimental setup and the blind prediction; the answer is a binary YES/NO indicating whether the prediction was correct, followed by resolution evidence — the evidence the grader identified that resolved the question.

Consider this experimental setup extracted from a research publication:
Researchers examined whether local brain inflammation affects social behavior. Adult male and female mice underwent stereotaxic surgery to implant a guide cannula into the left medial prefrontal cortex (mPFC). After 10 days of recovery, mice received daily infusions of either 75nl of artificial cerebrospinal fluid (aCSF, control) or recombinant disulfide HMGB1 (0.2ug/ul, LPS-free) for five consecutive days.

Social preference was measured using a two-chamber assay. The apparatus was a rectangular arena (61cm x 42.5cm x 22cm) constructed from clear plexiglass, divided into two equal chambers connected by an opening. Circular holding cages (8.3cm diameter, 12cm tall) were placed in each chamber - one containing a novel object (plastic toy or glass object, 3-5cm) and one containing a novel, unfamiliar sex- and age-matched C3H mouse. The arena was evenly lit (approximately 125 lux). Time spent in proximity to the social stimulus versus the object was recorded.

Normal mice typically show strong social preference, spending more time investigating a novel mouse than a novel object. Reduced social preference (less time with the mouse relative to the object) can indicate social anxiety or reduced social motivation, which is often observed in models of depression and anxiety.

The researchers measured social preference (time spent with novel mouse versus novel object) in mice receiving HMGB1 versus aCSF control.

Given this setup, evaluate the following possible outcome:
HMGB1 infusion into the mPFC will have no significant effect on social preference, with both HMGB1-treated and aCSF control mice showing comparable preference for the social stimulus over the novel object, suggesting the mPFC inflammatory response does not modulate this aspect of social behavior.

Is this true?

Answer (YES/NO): YES